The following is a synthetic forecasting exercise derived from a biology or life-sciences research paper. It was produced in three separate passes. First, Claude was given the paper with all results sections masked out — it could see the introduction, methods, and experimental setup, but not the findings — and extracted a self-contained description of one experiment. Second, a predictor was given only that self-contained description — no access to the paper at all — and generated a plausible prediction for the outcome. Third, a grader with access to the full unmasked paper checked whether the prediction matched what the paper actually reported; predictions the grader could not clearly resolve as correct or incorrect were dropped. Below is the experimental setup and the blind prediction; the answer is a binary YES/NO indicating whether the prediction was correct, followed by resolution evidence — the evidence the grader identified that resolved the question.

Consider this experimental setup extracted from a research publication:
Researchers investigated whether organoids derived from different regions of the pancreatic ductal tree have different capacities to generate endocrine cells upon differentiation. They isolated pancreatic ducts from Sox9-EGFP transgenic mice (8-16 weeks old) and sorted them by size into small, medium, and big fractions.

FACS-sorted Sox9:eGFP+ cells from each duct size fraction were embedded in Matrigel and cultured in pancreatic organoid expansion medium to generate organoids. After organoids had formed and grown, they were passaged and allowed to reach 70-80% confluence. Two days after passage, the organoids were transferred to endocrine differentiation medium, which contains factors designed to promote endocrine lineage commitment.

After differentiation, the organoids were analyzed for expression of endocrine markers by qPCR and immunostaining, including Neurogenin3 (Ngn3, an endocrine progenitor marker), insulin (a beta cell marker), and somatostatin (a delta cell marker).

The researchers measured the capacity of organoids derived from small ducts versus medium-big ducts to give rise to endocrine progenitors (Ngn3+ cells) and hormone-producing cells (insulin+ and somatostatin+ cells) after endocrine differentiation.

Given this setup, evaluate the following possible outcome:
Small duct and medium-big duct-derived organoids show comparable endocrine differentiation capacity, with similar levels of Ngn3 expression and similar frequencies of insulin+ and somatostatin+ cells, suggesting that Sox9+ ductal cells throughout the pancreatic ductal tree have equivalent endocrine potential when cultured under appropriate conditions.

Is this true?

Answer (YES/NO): NO